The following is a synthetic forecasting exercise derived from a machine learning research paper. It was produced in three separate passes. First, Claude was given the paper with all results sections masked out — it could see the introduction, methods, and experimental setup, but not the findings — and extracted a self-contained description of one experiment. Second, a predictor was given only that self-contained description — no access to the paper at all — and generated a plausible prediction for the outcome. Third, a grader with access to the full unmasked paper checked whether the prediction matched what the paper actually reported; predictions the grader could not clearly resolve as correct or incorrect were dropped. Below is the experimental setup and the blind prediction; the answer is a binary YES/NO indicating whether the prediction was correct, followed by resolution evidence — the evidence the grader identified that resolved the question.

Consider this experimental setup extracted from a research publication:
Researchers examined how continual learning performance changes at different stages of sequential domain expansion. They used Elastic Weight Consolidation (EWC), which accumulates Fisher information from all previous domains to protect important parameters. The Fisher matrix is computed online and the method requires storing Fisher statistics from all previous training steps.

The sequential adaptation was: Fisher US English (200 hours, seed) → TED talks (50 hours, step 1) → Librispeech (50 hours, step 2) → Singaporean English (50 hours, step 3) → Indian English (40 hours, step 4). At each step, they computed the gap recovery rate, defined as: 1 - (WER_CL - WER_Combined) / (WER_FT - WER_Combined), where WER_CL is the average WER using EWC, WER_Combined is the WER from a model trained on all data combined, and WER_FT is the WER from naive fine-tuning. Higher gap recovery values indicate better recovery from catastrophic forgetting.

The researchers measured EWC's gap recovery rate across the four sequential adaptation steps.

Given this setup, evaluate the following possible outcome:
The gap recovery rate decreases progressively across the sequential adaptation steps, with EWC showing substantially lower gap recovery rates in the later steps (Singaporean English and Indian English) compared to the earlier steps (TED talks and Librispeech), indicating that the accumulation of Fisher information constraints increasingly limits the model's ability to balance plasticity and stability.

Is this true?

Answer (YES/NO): NO